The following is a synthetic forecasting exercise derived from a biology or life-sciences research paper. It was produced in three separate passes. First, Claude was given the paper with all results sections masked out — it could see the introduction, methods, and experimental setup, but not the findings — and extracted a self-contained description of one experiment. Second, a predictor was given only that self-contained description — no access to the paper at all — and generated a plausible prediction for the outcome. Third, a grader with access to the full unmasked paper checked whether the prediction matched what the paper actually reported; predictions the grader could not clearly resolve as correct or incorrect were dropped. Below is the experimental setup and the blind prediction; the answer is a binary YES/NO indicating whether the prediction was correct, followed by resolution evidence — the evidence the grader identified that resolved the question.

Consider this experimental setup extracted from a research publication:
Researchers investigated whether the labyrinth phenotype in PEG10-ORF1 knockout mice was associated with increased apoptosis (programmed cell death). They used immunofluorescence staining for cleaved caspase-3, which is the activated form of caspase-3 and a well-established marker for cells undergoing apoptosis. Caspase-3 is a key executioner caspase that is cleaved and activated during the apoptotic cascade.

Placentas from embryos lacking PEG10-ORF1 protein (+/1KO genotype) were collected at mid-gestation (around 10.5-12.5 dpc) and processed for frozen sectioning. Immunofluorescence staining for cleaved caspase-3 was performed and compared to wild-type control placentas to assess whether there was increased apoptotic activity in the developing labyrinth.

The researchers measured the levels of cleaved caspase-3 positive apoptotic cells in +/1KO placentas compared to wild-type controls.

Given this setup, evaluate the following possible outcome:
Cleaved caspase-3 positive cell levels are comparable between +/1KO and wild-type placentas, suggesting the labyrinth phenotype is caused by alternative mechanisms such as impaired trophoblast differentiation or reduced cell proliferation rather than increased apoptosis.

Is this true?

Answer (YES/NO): NO